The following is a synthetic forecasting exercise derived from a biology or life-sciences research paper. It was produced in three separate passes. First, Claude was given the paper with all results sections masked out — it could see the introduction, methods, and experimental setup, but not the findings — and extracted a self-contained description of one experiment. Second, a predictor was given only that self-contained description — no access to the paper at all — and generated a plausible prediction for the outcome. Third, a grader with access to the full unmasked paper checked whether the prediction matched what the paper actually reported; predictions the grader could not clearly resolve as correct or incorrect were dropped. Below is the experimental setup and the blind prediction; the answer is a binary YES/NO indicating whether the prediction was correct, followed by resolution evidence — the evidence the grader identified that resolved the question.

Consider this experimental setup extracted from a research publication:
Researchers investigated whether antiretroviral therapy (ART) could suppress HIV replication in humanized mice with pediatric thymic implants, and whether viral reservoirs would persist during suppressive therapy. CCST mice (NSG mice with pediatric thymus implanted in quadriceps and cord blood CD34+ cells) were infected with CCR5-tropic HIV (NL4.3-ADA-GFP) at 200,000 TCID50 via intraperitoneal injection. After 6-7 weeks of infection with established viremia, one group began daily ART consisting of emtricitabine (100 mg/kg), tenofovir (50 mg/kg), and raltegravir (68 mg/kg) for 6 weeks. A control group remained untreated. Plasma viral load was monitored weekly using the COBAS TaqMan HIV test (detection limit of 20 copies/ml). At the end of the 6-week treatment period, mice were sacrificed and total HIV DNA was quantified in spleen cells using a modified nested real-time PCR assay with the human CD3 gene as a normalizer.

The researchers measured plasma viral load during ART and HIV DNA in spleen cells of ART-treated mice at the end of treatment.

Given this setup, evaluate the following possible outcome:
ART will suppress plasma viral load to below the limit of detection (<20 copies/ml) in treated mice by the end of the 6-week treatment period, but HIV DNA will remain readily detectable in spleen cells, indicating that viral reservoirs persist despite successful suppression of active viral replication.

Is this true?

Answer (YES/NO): YES